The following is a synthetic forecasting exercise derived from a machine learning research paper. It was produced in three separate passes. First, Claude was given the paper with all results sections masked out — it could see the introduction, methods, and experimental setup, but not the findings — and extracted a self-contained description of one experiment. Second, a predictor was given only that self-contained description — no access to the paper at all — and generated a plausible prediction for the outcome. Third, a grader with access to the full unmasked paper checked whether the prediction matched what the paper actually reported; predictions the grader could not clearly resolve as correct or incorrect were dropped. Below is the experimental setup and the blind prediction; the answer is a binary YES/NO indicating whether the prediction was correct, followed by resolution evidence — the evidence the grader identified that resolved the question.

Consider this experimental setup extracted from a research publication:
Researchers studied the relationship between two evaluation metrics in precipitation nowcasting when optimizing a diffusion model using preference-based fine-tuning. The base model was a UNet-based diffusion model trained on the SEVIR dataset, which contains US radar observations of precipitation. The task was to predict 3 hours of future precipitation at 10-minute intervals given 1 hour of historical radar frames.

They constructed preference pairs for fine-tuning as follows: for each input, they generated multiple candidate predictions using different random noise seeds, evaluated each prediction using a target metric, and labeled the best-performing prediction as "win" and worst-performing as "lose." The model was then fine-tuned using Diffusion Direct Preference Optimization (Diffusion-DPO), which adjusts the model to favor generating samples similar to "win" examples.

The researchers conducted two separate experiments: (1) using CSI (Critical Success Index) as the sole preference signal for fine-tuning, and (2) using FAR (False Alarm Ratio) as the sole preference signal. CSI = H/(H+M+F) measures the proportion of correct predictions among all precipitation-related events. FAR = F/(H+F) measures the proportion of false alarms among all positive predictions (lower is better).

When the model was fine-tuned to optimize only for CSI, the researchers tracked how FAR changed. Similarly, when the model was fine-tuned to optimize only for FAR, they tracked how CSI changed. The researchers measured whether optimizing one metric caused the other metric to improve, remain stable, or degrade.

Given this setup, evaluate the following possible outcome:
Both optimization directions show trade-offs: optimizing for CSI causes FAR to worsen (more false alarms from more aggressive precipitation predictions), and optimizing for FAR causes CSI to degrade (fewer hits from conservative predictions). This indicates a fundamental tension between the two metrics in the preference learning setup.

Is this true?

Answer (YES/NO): YES